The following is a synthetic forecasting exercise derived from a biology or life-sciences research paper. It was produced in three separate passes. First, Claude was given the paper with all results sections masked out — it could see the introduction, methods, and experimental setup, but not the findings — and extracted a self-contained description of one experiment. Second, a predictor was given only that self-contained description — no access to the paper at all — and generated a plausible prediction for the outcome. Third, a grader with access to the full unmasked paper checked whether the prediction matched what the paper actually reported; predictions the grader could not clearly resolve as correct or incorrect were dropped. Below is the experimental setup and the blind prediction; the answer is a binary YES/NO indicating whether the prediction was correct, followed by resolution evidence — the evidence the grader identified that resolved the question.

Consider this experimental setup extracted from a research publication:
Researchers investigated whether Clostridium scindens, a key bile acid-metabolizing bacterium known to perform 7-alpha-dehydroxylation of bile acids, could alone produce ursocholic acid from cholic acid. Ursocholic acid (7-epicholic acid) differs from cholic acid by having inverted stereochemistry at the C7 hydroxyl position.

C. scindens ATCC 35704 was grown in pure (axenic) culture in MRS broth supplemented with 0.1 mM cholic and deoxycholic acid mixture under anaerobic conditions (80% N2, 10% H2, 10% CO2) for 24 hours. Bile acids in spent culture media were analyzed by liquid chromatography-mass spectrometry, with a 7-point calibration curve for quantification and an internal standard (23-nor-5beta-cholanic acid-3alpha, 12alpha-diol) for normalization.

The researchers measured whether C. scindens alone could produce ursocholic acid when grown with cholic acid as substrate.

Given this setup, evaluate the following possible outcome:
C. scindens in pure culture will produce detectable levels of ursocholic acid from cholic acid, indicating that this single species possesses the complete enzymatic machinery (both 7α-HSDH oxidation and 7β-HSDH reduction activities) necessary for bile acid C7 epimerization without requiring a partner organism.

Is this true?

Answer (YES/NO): NO